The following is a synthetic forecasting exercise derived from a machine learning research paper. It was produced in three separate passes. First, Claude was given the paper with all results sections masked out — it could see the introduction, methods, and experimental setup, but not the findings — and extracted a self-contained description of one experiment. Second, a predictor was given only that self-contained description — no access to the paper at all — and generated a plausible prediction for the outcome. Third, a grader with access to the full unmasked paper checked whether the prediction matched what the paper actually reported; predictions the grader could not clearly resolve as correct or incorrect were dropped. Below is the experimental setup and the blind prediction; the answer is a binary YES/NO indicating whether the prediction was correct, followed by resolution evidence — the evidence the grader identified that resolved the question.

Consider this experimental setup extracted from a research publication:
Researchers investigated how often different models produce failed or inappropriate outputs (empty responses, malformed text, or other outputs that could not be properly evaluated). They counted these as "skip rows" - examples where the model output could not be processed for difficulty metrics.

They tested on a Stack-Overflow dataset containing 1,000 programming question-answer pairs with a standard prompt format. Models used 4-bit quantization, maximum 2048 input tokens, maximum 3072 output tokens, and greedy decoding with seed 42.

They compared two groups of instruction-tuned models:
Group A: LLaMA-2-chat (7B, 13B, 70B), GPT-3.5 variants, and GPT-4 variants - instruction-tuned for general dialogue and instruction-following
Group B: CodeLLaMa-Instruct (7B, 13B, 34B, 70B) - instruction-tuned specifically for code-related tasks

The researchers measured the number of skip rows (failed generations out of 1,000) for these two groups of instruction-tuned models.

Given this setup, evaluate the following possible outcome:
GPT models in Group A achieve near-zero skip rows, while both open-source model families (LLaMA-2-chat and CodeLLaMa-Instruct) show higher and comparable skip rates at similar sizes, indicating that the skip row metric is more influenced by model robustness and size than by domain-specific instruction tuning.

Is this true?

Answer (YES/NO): NO